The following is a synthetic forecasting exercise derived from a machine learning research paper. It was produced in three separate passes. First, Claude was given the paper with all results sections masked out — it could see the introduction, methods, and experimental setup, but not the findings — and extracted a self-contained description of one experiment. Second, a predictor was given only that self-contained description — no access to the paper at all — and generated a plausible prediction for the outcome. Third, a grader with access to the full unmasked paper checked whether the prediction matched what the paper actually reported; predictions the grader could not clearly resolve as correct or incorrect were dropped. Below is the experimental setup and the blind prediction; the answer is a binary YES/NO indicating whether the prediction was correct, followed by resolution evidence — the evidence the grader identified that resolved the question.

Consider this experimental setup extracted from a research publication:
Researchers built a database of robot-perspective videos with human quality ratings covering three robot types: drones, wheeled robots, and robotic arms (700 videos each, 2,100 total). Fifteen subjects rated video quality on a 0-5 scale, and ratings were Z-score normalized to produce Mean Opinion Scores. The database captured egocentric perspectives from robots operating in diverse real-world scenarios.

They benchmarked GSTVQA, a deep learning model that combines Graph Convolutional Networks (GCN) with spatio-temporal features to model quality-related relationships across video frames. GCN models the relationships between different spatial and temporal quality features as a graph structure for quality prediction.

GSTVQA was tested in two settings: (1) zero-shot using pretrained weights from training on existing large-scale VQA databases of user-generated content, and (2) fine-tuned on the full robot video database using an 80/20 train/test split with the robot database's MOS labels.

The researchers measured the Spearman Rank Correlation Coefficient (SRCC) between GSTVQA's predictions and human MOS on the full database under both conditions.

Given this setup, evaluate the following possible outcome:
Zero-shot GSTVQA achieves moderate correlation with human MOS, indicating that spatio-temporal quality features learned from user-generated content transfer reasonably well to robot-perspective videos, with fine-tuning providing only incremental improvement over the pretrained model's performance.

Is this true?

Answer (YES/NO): NO